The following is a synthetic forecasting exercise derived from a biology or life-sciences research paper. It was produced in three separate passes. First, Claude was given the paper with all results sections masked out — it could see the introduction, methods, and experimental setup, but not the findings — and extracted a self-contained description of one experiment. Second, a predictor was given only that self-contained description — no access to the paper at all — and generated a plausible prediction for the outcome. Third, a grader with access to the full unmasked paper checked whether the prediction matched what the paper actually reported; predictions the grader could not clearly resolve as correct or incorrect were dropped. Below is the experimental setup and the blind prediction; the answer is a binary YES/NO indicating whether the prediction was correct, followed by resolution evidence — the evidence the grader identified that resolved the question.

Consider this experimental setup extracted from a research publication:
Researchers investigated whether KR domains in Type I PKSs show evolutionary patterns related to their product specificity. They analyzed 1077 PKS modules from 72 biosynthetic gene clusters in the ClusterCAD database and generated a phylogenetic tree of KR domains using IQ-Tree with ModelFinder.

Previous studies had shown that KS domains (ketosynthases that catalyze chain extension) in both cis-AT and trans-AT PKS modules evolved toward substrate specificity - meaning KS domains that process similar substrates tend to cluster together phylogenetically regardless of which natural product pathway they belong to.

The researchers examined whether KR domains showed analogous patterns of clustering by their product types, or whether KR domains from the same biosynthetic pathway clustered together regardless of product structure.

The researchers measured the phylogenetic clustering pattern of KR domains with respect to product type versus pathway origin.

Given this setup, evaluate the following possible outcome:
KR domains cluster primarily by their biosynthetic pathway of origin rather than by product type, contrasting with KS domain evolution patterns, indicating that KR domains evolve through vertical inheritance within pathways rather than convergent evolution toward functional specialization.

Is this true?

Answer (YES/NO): NO